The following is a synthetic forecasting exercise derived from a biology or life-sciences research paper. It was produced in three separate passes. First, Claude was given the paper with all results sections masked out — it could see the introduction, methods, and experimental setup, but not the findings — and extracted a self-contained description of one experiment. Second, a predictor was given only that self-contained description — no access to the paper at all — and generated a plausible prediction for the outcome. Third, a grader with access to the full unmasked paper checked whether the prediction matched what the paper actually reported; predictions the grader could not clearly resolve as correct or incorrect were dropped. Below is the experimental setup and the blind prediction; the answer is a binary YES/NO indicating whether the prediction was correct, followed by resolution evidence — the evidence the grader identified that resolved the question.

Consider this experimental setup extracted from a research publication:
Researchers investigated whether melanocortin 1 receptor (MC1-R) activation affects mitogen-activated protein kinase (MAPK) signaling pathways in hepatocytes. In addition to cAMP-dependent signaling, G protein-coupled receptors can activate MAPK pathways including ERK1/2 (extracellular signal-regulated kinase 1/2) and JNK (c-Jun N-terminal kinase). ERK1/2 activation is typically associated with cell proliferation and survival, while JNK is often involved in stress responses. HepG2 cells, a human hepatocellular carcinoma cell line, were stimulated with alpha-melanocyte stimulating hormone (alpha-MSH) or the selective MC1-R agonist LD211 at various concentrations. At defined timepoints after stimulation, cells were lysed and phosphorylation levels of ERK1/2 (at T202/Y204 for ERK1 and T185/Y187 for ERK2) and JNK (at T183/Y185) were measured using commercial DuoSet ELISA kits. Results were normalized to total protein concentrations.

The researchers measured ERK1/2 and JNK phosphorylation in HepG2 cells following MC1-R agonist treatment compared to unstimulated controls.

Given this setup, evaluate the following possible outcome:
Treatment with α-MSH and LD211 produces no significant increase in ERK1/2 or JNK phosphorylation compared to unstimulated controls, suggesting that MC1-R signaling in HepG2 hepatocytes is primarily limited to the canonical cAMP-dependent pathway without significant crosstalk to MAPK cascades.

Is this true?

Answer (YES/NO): NO